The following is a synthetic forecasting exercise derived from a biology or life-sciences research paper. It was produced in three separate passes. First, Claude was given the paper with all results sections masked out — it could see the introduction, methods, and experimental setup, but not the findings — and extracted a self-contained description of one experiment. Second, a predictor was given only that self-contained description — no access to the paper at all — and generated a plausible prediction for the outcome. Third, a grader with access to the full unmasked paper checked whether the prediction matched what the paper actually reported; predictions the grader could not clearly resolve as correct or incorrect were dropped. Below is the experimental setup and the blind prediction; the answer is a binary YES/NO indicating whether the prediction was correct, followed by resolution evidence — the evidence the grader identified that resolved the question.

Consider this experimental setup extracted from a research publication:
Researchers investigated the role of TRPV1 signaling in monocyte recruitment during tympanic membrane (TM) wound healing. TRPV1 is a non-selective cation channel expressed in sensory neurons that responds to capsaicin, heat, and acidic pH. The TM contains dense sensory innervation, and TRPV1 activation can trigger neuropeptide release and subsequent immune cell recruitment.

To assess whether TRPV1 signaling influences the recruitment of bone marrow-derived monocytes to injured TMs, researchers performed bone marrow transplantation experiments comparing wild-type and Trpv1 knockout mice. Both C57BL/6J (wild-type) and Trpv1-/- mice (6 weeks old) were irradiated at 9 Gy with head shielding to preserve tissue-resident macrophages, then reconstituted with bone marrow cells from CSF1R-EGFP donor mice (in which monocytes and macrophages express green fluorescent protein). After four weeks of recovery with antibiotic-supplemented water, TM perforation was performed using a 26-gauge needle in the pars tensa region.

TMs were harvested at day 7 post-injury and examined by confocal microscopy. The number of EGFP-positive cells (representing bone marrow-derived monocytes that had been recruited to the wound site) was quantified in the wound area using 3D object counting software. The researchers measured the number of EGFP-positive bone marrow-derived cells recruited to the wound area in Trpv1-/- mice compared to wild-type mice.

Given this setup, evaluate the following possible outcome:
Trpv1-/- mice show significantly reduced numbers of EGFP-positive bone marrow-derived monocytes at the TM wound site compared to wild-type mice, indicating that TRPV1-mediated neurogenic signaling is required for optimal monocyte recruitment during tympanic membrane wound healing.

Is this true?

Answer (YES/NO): YES